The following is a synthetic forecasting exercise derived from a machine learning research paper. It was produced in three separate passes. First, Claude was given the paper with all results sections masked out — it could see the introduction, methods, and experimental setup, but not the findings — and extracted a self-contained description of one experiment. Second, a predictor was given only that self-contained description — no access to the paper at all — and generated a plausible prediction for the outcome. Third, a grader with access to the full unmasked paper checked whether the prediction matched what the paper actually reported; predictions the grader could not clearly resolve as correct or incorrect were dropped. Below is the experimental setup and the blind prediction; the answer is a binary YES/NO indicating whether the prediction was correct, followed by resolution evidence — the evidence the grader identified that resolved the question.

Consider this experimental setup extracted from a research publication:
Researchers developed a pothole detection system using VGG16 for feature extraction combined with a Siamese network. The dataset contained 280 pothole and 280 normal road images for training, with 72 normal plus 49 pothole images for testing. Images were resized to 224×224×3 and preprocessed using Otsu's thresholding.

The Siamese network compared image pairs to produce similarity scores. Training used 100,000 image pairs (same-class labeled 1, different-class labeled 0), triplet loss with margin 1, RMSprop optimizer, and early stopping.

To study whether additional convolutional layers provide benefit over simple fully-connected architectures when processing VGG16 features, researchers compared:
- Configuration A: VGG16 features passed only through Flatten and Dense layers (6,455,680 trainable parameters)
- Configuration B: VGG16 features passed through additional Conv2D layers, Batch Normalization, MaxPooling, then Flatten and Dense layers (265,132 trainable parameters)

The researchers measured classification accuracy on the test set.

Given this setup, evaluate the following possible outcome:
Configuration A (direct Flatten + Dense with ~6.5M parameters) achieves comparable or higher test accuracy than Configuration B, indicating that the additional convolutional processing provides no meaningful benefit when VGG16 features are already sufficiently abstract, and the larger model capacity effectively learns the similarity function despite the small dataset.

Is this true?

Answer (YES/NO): NO